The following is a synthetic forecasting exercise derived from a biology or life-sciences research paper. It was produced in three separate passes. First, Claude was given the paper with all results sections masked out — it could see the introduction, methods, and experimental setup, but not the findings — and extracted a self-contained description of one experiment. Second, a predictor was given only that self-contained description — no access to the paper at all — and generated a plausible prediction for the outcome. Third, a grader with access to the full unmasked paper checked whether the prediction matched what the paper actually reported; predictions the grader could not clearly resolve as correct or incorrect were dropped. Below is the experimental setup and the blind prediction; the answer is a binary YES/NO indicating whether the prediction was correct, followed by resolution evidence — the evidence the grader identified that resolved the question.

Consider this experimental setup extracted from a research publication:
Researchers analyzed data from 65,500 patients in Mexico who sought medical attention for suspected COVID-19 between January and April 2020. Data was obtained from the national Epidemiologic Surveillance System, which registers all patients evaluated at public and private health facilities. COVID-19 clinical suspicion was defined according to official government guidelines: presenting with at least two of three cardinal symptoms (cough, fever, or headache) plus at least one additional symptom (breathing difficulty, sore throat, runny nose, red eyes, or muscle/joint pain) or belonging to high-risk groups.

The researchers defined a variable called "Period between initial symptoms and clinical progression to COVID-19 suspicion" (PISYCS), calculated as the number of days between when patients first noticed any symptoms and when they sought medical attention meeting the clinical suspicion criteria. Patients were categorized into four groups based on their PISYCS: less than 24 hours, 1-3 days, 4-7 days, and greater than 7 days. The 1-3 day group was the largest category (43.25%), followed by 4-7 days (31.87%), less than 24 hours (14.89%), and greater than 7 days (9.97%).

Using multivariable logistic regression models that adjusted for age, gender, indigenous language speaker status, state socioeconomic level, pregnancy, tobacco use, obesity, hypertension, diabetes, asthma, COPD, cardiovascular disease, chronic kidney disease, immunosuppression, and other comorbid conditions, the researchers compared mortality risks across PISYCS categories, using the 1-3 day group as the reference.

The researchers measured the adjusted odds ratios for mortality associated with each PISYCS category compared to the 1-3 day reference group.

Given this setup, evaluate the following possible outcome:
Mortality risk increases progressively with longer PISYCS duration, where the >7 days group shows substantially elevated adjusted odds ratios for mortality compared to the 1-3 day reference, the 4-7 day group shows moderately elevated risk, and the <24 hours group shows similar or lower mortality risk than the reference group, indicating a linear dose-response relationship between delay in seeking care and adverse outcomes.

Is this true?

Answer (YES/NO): NO